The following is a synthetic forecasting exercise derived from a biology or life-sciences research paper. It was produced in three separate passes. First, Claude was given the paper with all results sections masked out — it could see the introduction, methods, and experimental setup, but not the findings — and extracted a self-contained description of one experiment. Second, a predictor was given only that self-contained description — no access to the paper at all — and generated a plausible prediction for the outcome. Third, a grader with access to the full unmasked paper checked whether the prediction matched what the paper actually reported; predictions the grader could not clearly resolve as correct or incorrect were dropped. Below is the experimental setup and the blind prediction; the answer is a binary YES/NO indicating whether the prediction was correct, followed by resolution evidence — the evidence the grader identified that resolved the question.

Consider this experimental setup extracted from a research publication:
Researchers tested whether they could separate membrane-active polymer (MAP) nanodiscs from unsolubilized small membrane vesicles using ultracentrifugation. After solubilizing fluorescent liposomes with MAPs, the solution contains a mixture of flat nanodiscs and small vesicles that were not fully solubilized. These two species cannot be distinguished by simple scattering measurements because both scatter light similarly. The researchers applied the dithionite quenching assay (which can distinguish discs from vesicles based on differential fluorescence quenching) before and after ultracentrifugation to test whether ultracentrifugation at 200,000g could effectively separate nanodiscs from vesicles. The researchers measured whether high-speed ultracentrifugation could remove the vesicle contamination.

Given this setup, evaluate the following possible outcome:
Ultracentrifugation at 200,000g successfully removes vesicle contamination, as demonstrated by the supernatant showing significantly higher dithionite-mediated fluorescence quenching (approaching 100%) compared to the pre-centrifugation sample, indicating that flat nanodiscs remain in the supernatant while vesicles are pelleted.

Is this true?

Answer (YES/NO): YES